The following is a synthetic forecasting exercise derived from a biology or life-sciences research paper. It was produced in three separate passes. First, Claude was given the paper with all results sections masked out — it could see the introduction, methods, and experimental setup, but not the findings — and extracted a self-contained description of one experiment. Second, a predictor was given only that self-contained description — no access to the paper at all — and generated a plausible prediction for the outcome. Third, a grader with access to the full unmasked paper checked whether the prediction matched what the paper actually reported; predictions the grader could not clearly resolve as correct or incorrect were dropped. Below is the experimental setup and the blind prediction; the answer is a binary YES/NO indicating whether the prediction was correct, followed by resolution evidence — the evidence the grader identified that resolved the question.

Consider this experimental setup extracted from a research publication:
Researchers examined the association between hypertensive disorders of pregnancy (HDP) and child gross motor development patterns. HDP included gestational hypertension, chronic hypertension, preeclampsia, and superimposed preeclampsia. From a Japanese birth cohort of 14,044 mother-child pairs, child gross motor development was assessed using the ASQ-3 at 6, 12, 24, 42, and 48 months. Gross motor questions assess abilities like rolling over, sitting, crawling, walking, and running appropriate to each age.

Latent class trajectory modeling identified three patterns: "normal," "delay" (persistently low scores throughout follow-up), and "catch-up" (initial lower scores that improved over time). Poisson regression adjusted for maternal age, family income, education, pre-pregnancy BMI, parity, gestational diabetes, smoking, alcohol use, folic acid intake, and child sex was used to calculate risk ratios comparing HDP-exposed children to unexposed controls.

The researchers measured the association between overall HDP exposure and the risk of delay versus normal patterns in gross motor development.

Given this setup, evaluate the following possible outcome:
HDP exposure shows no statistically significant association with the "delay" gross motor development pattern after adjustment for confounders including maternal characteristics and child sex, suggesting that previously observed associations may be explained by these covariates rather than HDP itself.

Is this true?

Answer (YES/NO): NO